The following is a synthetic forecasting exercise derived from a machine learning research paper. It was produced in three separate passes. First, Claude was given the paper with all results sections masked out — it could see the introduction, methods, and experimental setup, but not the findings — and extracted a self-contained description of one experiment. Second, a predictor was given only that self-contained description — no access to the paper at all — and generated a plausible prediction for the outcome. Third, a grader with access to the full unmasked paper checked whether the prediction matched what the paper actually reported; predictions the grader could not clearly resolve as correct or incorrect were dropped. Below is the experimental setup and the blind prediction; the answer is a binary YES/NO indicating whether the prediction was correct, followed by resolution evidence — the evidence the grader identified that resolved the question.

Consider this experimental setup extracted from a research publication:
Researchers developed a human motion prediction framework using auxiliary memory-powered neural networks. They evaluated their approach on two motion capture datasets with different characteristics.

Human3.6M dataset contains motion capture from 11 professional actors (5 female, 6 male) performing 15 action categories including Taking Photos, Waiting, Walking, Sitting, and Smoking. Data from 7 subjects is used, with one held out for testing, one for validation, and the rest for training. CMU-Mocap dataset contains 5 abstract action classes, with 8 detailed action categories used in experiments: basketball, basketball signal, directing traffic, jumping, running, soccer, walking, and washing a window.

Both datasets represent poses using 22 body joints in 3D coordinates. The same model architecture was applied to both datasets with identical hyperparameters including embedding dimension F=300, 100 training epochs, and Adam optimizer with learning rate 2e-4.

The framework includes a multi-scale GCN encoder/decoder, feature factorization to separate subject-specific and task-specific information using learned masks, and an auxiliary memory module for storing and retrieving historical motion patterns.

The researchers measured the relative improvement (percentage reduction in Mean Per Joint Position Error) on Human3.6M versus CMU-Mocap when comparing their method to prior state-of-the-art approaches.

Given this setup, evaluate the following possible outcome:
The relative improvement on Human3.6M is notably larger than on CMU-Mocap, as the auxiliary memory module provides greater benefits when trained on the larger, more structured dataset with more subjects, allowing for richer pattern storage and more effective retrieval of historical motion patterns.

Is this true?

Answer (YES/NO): YES